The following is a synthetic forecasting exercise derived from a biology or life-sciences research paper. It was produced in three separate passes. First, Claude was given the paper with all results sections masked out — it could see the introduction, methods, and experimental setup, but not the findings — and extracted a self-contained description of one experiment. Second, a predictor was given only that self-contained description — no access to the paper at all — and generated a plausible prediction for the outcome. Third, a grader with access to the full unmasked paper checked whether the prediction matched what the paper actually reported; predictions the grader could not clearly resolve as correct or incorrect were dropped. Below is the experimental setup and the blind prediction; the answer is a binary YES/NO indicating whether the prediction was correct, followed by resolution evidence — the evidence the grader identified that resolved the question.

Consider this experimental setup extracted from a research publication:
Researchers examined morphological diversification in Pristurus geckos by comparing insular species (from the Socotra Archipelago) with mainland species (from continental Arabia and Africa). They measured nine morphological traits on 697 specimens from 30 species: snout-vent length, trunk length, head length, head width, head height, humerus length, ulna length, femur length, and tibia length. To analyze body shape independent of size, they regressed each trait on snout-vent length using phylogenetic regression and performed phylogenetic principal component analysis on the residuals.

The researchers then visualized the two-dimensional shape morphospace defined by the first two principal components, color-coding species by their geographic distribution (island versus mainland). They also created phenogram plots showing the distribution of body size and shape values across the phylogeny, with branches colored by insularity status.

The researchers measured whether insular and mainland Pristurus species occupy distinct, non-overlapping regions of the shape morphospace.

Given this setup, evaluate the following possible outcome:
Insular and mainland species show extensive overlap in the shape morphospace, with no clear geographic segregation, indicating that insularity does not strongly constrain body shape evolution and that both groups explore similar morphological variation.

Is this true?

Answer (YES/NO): YES